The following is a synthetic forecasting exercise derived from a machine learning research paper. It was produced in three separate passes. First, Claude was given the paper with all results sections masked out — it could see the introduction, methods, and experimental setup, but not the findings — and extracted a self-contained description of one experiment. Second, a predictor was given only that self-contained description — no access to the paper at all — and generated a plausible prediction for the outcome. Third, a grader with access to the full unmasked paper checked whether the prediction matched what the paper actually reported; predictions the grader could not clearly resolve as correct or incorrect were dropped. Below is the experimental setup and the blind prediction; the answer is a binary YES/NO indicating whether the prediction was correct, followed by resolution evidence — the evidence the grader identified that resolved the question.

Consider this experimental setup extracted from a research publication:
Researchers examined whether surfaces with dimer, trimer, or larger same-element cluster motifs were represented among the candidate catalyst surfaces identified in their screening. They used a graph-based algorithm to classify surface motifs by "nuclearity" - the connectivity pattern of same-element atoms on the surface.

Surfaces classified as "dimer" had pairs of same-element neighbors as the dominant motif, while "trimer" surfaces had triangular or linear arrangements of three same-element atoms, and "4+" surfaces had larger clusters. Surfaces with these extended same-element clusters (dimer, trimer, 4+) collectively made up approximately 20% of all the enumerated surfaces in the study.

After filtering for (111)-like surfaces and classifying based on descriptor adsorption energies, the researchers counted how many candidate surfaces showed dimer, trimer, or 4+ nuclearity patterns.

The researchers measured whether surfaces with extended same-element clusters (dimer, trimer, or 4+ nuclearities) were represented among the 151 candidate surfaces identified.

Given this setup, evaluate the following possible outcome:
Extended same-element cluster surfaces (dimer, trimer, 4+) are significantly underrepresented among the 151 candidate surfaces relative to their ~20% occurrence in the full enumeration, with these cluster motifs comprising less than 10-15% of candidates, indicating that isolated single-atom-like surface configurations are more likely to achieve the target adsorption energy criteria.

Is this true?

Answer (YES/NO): YES